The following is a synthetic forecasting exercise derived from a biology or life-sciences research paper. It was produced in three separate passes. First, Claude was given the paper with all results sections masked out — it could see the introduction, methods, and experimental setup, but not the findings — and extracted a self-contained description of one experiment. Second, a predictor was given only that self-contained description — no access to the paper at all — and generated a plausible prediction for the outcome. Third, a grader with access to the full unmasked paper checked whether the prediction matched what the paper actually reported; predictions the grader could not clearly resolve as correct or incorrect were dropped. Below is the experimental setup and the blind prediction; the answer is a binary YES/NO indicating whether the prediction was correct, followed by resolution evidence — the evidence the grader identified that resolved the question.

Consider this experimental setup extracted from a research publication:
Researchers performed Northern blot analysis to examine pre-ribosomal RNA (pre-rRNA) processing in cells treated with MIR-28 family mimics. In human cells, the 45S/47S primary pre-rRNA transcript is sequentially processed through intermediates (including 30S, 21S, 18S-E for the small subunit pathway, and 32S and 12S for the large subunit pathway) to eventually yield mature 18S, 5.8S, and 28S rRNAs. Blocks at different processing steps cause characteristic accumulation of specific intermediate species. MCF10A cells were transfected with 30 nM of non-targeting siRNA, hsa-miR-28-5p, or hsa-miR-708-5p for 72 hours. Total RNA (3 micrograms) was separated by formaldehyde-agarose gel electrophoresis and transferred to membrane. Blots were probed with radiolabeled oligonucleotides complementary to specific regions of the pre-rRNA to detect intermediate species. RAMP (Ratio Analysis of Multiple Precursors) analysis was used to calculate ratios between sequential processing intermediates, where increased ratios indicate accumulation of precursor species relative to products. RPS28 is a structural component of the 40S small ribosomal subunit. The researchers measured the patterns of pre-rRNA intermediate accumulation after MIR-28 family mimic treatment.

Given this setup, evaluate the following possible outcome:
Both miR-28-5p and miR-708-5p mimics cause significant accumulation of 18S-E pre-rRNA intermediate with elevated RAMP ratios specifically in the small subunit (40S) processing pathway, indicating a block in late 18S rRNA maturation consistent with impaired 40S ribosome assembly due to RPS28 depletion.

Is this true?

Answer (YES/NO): NO